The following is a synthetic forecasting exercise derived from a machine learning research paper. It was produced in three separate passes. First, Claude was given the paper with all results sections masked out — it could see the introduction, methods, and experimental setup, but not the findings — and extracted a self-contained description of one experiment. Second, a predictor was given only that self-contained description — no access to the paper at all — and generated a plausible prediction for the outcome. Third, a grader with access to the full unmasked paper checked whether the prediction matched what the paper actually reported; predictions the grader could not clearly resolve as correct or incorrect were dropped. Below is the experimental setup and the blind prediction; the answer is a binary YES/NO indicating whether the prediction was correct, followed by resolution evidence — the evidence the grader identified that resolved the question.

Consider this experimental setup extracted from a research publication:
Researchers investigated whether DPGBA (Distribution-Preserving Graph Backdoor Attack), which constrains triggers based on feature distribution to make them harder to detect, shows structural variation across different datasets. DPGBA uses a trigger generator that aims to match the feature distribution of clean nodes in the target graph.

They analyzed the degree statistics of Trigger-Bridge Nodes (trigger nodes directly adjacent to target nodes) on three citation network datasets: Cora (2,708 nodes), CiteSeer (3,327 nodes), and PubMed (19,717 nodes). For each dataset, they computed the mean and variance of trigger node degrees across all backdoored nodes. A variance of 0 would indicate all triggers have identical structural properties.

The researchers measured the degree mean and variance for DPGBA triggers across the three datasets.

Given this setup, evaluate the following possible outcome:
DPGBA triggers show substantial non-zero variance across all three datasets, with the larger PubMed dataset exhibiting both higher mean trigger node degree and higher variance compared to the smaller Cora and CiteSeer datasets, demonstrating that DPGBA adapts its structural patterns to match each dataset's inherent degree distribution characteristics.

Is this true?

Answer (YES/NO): NO